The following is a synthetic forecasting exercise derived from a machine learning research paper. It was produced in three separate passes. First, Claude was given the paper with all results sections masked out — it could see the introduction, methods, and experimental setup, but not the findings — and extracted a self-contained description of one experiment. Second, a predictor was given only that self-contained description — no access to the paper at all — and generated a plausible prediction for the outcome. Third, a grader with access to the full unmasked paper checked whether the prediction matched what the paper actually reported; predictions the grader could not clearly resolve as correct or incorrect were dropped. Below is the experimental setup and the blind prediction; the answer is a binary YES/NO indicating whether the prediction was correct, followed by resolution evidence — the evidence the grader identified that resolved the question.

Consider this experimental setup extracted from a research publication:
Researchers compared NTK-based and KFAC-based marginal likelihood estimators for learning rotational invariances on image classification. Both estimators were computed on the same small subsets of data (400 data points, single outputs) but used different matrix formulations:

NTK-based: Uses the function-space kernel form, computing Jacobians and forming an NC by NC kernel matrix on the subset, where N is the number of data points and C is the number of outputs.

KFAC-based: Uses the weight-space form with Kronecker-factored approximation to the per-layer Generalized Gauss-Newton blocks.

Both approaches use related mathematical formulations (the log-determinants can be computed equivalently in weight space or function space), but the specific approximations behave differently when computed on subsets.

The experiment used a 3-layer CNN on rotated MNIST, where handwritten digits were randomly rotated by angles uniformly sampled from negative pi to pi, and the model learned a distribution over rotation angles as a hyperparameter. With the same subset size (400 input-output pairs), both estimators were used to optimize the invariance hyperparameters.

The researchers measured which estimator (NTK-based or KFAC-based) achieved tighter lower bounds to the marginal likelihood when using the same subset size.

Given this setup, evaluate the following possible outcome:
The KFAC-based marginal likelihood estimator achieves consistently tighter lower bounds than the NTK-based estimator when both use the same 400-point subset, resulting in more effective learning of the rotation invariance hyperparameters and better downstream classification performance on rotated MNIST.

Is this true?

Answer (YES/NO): NO